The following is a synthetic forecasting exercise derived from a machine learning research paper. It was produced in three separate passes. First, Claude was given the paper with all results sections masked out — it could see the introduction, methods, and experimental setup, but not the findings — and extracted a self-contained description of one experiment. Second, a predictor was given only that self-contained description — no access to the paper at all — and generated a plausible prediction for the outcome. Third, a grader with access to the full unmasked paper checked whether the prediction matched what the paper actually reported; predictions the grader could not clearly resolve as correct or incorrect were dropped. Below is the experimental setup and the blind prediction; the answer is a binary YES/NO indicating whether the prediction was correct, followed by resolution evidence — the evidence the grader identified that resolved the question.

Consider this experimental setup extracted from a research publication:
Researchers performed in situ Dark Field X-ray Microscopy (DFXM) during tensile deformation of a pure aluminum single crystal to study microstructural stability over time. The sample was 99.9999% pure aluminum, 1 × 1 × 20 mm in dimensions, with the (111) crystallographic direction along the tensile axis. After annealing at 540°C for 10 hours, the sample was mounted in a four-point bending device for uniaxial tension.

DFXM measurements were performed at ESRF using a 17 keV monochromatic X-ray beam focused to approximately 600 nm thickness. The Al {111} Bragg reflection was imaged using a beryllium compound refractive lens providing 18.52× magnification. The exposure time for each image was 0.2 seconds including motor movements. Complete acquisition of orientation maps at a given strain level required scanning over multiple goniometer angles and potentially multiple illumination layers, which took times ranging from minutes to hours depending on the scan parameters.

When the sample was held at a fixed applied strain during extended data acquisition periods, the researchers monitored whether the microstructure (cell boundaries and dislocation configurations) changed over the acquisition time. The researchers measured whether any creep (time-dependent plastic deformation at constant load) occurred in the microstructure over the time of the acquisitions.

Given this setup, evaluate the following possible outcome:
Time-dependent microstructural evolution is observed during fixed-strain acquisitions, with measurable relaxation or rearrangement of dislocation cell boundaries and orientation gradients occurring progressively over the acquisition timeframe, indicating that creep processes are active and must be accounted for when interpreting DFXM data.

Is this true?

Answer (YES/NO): NO